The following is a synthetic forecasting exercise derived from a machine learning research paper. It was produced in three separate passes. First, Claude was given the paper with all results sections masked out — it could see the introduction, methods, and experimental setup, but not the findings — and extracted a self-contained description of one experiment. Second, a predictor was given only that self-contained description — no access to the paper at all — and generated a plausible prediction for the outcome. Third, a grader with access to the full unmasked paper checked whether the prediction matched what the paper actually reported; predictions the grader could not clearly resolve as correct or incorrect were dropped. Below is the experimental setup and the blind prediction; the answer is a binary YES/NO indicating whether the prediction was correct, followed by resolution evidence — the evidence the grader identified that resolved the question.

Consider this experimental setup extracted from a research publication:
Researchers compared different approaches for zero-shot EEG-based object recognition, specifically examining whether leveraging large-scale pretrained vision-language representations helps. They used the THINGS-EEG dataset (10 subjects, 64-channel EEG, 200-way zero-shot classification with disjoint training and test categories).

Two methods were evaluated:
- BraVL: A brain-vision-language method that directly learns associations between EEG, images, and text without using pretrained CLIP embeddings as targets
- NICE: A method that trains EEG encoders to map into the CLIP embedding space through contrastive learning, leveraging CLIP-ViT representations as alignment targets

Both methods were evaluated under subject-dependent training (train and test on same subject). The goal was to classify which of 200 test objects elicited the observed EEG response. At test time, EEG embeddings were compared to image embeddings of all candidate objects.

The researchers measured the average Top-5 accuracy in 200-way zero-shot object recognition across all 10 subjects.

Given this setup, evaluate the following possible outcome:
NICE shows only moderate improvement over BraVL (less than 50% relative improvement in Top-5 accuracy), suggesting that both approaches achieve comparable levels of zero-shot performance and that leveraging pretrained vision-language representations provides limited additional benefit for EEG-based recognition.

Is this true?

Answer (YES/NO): NO